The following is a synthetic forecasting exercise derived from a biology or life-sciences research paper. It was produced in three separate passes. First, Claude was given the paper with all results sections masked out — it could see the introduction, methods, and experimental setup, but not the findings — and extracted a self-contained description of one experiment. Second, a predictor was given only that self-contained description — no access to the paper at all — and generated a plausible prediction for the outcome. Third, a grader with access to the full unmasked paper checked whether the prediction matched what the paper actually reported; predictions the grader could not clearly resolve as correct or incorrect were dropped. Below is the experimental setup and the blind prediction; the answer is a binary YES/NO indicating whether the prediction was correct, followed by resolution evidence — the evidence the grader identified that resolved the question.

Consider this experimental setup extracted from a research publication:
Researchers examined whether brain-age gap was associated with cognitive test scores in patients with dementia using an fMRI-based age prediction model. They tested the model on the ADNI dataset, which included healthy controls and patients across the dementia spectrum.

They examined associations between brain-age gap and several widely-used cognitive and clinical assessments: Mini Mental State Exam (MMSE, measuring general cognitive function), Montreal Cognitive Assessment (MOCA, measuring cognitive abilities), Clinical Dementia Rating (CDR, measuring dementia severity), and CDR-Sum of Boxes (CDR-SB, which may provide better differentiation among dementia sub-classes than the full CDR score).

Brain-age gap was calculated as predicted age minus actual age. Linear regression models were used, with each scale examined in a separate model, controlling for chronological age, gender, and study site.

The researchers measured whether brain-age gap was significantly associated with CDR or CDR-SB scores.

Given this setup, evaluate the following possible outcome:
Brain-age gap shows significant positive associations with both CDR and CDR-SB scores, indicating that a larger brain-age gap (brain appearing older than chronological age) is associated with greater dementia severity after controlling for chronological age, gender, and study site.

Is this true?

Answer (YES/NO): YES